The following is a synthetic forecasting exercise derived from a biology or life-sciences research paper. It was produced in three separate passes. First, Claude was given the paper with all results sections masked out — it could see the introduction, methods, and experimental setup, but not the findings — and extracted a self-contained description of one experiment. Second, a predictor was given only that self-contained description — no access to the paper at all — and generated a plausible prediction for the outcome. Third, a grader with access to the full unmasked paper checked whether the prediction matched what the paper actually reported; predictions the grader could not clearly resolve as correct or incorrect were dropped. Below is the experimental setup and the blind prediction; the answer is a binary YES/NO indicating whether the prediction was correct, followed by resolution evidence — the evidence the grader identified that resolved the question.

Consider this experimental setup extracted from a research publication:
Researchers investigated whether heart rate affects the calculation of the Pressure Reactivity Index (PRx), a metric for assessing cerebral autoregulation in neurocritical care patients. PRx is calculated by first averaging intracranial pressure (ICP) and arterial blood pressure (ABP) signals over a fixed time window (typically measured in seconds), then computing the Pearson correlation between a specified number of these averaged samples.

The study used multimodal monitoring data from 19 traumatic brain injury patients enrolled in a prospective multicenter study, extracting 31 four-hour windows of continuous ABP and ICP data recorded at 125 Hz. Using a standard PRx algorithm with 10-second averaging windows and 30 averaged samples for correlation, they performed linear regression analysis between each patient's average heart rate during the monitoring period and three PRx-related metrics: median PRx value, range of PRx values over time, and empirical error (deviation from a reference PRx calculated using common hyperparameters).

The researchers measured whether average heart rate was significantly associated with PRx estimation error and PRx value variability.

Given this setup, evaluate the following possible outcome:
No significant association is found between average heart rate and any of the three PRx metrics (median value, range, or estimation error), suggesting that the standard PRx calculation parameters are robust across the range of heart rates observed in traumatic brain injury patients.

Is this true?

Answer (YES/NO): NO